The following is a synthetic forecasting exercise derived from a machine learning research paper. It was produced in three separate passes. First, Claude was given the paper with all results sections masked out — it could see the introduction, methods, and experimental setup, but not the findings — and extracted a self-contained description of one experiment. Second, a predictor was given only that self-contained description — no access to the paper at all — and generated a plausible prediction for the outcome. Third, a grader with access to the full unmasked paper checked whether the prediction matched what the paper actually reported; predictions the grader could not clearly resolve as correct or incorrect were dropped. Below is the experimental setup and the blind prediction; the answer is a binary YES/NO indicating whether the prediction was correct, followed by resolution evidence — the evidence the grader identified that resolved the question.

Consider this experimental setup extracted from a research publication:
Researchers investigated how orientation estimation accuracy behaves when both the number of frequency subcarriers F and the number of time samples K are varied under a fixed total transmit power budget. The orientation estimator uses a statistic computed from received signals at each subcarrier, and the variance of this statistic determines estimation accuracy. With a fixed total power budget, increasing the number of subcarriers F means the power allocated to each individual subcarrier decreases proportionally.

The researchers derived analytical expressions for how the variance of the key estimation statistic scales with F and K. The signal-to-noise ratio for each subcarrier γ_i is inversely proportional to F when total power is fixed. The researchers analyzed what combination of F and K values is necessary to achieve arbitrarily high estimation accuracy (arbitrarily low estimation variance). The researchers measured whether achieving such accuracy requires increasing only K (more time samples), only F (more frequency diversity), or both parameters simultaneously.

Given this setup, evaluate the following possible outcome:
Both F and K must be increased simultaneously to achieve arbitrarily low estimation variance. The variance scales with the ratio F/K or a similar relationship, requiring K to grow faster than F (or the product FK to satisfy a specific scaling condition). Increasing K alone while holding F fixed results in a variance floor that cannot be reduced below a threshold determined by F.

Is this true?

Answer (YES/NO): NO